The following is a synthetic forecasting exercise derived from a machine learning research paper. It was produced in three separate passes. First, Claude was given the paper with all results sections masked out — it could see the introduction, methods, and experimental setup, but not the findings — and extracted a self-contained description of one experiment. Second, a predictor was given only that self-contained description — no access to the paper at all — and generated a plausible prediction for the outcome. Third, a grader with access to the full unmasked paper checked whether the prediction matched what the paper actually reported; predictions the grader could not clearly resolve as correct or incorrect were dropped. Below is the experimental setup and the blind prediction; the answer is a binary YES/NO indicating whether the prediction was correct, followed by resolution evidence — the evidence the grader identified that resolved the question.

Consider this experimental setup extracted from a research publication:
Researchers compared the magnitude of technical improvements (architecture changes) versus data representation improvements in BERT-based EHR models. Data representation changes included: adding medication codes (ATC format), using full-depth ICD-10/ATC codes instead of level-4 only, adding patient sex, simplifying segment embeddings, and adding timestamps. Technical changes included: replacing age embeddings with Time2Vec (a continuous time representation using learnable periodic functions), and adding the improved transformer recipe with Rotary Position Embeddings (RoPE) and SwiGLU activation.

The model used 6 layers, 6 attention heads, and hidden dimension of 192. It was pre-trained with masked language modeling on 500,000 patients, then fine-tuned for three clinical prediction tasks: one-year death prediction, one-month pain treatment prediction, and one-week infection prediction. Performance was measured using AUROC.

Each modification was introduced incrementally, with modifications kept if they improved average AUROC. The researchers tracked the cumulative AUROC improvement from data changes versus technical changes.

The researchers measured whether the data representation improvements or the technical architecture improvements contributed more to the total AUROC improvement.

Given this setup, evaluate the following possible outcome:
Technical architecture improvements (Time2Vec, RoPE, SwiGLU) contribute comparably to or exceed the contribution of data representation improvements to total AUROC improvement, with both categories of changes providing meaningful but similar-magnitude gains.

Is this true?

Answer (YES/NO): NO